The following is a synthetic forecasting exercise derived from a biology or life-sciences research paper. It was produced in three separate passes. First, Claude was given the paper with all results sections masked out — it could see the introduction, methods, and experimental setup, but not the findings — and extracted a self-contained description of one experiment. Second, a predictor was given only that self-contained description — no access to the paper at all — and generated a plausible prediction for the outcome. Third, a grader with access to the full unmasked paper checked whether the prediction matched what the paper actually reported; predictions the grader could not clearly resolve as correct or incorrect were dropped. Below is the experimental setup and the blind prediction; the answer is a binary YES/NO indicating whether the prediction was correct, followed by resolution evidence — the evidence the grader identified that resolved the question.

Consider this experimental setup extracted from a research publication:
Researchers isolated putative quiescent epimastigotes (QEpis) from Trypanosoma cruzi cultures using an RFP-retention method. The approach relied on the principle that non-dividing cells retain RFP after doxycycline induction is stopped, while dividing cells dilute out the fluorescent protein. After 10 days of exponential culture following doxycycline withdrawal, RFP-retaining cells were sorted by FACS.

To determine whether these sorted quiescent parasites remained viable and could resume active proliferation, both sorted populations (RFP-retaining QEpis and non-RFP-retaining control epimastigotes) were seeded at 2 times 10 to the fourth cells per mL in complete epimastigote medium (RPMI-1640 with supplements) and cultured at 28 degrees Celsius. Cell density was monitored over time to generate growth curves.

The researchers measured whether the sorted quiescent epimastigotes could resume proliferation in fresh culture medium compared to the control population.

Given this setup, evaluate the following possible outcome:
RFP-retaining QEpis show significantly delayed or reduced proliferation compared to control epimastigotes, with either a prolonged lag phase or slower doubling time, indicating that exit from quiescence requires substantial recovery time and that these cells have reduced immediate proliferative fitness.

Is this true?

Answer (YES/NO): NO